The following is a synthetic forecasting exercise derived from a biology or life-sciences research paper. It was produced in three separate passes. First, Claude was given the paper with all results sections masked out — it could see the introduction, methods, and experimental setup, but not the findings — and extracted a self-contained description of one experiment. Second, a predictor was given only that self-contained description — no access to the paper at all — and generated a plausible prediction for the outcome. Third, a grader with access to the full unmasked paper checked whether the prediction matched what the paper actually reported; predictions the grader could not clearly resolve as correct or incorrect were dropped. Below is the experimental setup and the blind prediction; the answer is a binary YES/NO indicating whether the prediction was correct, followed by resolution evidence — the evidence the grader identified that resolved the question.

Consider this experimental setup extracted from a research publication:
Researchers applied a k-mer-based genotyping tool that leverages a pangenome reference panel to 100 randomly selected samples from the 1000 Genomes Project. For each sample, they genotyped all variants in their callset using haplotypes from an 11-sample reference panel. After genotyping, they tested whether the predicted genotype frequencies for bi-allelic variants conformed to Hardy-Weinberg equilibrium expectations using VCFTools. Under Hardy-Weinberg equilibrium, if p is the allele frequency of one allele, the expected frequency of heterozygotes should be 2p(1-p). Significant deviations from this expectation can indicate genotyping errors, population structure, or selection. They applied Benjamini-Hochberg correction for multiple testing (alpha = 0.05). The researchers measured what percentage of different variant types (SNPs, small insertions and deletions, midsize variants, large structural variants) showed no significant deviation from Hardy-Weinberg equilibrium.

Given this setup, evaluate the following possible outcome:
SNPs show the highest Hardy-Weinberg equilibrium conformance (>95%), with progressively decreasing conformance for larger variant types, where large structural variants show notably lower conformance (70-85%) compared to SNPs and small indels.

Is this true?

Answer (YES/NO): NO